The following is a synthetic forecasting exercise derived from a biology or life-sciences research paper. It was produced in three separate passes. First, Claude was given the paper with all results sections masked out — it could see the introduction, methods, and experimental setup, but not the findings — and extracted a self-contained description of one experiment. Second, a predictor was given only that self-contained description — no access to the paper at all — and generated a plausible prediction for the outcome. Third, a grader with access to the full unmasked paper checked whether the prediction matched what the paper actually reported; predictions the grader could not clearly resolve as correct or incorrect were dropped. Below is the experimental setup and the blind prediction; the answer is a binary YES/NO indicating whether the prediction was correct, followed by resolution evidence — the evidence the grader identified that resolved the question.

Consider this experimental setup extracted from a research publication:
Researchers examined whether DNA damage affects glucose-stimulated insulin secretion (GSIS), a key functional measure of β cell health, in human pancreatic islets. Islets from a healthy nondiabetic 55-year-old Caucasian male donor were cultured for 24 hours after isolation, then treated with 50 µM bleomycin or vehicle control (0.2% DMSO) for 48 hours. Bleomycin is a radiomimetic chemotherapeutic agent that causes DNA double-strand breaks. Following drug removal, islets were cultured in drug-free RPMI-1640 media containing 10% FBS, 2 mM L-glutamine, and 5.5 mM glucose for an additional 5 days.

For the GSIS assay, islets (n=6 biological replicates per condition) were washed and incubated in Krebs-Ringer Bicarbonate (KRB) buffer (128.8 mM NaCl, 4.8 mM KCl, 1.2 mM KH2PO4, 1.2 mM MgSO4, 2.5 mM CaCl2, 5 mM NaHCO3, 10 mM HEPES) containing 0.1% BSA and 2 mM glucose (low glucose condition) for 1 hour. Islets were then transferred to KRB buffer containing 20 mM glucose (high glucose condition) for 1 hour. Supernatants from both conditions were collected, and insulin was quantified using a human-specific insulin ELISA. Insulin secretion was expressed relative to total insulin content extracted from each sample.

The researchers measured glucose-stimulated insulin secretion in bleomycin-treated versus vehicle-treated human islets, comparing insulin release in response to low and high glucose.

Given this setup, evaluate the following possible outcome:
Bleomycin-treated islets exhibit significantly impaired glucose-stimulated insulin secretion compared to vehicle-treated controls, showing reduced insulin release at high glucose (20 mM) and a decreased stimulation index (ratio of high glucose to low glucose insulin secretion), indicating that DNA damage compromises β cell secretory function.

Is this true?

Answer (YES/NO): NO